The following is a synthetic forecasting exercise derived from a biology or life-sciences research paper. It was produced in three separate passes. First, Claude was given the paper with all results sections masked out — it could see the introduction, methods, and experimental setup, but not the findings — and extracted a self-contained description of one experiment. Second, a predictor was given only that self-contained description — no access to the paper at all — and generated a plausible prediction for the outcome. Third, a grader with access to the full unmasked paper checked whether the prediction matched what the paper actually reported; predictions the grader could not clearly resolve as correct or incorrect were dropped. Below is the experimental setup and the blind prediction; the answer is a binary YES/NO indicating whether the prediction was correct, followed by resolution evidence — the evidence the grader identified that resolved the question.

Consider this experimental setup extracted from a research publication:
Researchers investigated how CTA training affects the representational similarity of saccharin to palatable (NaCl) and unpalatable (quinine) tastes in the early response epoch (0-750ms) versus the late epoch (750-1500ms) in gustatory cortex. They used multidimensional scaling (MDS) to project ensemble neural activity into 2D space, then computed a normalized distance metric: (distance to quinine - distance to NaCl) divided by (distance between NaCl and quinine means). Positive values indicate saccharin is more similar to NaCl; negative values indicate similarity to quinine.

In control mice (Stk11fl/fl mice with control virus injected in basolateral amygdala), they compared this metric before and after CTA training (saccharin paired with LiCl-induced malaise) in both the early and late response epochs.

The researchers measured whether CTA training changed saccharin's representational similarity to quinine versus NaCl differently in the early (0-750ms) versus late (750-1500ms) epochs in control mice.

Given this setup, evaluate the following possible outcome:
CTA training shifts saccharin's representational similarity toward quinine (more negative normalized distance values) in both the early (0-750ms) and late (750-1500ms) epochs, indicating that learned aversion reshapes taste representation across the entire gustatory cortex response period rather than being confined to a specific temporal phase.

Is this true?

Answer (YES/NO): NO